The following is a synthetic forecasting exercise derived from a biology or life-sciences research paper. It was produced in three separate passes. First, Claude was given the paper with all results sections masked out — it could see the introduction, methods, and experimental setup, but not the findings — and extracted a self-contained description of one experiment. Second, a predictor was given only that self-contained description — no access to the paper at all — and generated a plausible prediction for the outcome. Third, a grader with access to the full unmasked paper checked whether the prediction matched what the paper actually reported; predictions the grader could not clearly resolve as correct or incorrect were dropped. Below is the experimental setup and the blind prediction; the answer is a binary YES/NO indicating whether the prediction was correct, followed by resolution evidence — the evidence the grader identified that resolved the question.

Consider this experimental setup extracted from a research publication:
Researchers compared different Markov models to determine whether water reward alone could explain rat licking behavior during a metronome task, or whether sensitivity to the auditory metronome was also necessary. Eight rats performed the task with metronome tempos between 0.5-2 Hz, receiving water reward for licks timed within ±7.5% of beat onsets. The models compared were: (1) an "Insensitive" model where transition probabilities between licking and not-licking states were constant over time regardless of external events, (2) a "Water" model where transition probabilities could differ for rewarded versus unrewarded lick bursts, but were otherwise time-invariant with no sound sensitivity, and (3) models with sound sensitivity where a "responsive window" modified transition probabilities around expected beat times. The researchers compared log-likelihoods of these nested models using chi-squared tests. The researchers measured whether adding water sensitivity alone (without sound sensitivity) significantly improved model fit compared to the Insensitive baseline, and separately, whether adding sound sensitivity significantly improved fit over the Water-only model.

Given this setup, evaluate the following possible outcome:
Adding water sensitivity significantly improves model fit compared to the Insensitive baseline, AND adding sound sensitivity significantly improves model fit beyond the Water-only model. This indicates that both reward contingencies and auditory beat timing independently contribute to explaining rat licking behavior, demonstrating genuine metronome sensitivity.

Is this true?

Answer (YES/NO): YES